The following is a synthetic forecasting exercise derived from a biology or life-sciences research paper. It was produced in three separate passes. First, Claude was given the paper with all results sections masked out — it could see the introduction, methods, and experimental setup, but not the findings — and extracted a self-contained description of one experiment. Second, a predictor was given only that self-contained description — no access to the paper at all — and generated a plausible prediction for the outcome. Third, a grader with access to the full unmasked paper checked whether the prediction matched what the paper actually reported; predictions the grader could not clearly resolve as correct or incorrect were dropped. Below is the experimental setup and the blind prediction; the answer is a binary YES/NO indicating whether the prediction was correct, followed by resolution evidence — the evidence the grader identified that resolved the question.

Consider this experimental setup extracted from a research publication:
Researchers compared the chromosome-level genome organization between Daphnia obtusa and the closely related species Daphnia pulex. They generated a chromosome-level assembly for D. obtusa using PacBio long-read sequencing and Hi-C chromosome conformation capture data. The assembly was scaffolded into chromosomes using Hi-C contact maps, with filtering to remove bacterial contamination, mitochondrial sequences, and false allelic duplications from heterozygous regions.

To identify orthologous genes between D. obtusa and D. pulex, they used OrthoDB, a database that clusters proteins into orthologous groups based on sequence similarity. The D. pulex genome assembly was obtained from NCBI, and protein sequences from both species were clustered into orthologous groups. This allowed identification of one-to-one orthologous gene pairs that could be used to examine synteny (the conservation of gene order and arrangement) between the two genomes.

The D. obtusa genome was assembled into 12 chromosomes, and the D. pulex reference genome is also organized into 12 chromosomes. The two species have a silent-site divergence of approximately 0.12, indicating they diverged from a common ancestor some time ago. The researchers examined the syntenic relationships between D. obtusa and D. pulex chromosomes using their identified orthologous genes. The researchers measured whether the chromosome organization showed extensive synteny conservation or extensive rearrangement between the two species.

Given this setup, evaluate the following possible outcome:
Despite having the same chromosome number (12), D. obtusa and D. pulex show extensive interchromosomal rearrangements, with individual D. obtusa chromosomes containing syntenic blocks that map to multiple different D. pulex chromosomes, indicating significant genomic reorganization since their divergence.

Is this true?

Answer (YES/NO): NO